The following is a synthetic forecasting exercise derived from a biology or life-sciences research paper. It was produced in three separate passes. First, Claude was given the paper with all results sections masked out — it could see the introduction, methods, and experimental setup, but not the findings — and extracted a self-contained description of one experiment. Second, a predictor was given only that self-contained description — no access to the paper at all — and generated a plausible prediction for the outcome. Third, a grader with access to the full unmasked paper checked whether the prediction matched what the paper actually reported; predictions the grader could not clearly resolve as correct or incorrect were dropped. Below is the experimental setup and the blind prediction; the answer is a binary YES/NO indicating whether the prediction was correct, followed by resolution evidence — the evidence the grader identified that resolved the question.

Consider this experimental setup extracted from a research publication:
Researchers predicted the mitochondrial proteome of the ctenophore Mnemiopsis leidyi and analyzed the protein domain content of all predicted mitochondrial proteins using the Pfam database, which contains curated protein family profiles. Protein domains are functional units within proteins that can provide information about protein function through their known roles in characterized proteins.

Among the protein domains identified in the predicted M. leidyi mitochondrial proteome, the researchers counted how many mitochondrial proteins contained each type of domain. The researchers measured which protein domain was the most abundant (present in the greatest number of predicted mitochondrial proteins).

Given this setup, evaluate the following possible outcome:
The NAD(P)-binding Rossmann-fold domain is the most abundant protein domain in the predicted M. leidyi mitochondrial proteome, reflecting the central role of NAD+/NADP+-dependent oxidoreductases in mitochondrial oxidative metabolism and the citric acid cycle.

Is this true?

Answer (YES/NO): NO